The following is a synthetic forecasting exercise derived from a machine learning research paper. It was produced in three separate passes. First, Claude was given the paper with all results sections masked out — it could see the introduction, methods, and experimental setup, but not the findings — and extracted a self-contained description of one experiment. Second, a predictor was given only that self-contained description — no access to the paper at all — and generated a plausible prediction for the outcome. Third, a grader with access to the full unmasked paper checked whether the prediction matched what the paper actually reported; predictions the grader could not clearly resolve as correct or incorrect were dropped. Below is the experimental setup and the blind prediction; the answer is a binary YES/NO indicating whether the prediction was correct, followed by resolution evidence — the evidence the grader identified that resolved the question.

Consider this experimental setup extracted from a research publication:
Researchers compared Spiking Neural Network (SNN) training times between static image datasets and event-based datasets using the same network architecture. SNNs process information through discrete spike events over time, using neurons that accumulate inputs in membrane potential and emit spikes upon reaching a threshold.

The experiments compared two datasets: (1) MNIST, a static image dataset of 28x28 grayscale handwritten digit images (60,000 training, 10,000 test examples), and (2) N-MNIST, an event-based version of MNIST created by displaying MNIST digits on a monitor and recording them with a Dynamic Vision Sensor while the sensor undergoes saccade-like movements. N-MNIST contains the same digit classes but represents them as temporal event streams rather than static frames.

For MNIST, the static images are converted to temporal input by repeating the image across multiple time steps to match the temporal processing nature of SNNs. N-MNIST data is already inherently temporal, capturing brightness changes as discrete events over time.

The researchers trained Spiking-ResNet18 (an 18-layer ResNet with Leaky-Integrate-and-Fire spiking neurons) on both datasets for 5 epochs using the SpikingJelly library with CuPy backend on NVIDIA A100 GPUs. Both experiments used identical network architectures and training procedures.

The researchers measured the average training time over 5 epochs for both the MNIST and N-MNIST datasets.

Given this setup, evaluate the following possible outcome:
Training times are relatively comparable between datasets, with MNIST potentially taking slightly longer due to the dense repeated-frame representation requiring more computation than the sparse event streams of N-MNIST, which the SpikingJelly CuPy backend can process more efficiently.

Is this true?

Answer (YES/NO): NO